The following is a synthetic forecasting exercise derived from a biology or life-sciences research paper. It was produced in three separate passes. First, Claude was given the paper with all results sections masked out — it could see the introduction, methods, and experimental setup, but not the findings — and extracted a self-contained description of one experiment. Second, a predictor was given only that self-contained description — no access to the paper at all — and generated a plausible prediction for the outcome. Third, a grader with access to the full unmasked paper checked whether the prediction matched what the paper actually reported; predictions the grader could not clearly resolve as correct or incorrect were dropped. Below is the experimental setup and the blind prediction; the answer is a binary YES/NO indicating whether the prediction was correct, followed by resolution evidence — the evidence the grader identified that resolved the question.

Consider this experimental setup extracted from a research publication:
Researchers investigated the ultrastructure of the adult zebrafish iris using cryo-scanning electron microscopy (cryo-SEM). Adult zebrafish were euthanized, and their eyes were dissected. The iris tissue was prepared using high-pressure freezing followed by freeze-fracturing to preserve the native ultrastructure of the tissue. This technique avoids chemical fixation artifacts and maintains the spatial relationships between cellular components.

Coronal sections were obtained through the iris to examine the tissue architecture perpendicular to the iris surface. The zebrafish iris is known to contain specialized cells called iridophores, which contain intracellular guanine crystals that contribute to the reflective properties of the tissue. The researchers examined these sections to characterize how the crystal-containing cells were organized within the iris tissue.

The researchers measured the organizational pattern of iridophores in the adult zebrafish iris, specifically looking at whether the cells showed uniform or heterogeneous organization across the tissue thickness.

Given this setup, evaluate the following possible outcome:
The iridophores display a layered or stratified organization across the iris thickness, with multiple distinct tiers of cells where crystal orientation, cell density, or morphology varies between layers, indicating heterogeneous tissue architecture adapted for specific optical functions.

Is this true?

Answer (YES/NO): YES